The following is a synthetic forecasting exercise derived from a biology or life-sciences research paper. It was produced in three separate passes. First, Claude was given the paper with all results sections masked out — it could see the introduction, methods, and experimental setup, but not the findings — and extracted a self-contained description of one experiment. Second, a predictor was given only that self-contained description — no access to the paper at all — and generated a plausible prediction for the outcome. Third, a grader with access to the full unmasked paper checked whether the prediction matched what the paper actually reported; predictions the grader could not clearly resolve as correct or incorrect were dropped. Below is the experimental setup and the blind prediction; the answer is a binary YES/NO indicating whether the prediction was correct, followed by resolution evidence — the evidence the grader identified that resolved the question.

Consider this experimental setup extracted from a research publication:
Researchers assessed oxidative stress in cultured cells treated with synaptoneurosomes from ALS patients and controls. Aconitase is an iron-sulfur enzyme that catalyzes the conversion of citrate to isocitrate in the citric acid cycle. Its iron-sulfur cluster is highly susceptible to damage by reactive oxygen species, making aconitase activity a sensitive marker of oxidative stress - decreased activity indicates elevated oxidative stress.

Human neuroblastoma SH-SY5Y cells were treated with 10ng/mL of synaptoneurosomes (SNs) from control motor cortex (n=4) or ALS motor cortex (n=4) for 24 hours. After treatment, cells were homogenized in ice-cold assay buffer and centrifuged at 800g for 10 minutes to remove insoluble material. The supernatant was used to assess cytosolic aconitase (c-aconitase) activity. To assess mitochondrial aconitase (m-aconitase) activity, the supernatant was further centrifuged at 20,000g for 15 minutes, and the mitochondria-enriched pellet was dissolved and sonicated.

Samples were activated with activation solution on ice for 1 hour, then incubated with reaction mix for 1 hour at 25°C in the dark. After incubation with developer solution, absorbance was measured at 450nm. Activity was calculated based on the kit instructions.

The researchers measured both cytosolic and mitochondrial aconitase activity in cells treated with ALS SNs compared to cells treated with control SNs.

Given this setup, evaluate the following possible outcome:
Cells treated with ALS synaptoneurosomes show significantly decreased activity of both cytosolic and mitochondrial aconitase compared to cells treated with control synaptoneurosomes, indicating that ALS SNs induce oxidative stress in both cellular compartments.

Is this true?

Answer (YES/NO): YES